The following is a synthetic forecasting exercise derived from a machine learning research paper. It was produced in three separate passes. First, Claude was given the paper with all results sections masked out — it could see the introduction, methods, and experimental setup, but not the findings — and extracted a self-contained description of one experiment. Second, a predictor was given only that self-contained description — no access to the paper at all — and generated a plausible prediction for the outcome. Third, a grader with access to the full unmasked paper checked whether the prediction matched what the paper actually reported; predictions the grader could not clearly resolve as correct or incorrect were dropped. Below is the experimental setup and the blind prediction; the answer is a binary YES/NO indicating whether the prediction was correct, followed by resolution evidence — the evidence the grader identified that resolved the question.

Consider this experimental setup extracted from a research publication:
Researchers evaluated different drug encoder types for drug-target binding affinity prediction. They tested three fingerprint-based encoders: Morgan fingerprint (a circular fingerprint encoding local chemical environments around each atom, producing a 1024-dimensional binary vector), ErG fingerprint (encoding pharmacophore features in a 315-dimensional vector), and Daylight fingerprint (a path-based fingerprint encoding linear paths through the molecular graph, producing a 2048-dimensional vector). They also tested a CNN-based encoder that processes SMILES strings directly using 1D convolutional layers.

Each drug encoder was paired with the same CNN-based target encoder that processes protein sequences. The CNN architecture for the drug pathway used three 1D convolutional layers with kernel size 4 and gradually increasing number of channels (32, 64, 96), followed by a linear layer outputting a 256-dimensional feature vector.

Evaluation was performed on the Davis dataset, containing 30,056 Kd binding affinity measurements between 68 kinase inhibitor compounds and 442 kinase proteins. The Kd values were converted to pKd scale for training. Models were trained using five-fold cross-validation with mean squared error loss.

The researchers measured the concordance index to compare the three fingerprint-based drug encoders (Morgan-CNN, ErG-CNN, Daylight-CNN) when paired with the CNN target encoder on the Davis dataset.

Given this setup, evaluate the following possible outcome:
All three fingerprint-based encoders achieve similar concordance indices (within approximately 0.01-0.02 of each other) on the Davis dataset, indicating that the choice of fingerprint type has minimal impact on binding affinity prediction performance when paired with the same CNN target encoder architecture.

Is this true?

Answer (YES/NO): YES